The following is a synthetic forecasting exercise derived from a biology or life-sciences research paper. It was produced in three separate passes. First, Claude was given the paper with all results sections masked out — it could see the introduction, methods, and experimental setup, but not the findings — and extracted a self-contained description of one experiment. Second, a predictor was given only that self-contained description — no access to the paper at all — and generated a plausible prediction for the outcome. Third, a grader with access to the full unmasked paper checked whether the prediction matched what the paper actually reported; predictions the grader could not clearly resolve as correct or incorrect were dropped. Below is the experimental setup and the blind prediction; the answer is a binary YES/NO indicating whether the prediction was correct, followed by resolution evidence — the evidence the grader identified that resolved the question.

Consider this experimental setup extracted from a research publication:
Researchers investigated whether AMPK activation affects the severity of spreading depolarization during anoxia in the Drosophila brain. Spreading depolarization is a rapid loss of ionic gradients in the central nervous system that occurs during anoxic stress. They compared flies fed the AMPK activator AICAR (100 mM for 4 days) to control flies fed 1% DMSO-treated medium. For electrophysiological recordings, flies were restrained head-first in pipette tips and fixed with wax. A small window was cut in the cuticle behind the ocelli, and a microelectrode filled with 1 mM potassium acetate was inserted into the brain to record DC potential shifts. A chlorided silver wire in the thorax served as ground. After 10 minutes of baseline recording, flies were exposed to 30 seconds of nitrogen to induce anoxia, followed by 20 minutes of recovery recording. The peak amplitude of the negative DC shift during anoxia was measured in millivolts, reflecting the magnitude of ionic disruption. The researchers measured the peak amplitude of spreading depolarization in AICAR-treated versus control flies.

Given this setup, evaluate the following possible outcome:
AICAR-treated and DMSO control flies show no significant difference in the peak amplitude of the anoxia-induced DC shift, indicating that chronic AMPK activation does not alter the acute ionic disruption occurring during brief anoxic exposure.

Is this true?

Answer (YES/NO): NO